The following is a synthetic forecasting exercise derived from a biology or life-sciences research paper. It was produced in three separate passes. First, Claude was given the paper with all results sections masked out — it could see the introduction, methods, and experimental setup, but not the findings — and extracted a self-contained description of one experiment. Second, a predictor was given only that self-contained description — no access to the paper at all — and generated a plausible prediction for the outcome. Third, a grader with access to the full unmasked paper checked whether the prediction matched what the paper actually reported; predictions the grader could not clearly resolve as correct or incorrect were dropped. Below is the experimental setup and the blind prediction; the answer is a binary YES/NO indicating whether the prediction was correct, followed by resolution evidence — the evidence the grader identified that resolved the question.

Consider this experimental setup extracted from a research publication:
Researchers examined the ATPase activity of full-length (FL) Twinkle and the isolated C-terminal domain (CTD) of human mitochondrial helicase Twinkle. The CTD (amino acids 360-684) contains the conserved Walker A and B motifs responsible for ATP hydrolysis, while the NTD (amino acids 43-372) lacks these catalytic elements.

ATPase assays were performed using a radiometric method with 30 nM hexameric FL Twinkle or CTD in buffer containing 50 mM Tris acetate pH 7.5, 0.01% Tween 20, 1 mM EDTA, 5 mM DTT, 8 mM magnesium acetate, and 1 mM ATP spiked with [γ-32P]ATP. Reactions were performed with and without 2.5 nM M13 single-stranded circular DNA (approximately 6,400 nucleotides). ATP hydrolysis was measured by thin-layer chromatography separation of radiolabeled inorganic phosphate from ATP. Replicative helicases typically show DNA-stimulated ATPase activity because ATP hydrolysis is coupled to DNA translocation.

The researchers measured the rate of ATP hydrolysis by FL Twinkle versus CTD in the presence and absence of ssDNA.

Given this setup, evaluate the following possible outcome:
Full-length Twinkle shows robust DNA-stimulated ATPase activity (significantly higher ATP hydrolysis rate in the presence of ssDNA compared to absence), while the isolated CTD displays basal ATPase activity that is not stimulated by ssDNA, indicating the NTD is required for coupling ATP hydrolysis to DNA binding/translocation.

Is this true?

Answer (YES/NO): NO